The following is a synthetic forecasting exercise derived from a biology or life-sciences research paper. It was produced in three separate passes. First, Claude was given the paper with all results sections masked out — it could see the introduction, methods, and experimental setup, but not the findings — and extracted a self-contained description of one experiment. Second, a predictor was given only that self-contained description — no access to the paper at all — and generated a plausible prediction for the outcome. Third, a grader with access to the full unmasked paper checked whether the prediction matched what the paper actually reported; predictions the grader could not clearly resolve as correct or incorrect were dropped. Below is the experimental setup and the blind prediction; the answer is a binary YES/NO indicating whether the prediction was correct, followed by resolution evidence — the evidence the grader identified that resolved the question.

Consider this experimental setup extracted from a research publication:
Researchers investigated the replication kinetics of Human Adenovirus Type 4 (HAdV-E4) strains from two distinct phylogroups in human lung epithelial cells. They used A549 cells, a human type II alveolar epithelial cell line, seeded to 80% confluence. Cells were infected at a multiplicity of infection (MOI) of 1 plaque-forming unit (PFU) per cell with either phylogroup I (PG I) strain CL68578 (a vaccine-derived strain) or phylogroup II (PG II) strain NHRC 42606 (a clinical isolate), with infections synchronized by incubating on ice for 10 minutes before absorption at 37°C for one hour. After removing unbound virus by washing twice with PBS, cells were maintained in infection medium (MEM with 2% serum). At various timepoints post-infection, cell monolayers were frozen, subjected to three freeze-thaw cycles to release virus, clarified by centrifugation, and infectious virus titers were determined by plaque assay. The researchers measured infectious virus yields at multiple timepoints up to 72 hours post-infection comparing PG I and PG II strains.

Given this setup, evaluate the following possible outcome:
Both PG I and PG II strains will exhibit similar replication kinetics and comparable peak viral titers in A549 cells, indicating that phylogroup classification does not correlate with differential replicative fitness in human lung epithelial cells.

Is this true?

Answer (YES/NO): NO